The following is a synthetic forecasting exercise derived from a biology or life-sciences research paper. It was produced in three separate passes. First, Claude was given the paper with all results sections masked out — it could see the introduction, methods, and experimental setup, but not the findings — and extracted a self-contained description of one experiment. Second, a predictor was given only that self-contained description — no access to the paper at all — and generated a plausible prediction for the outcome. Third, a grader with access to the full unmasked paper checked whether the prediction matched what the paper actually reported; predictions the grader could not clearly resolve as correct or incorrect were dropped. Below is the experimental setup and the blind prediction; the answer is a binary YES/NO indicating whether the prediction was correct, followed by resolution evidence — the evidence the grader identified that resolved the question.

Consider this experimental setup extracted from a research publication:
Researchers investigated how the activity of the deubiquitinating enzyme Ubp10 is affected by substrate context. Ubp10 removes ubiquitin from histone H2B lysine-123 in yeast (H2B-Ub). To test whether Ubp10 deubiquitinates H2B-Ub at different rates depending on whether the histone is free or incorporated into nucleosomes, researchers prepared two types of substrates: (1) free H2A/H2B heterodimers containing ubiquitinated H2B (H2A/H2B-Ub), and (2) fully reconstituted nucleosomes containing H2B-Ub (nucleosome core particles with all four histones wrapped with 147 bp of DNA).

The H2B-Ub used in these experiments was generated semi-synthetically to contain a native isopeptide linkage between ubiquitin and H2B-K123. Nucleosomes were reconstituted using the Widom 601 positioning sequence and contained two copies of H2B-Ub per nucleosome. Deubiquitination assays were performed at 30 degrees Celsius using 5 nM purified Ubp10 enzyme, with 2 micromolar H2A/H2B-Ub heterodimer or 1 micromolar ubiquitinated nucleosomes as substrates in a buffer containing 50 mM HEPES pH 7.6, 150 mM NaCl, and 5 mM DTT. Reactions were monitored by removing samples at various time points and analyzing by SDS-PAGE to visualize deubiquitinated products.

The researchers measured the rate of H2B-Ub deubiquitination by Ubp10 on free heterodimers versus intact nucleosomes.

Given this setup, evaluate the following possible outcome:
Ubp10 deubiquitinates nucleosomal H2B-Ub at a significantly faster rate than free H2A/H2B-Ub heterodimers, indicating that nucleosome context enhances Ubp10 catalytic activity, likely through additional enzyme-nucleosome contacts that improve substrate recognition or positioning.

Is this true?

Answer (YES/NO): NO